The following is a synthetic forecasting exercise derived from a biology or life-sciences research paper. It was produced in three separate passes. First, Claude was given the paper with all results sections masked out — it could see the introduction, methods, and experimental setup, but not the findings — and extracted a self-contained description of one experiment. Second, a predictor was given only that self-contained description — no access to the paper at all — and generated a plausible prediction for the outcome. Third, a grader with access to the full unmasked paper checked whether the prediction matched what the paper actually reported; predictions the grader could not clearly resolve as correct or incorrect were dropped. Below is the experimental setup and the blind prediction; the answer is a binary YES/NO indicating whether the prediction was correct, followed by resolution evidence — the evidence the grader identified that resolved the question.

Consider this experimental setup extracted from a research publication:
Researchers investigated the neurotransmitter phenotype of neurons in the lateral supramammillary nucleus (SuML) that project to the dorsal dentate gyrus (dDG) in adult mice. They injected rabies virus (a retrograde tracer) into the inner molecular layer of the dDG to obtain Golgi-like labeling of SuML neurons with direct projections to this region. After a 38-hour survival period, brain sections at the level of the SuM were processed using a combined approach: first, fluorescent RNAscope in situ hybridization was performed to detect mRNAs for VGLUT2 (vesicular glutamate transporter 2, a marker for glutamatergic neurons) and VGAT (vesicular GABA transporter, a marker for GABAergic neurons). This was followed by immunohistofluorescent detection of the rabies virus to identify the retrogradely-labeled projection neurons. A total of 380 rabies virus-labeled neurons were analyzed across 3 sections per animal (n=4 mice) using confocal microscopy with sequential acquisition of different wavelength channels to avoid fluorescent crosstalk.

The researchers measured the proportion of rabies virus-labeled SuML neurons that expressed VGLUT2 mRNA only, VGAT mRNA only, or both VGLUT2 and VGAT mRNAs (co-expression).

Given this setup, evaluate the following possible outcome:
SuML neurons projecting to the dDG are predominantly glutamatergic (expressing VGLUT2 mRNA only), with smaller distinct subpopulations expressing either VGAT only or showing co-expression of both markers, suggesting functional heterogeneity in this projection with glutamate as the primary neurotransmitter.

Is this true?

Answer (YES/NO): NO